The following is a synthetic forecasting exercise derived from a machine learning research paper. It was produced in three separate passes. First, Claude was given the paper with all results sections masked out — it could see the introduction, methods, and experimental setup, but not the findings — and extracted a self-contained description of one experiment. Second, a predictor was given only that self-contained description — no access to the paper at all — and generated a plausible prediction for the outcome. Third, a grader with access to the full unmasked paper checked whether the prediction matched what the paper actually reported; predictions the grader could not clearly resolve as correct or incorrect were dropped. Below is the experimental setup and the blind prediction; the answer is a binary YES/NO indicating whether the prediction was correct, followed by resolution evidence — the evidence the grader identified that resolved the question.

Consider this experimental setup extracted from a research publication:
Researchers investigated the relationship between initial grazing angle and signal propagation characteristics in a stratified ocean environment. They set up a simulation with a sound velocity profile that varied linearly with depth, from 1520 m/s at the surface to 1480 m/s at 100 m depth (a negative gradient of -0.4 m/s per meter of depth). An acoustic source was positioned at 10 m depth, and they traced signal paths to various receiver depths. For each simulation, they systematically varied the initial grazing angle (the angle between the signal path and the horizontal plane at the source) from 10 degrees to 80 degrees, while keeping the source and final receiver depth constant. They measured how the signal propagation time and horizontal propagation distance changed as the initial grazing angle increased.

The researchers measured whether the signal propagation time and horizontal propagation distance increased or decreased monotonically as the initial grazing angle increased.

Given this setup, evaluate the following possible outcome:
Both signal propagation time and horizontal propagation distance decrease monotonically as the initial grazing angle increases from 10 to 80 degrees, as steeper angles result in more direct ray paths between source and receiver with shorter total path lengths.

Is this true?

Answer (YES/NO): YES